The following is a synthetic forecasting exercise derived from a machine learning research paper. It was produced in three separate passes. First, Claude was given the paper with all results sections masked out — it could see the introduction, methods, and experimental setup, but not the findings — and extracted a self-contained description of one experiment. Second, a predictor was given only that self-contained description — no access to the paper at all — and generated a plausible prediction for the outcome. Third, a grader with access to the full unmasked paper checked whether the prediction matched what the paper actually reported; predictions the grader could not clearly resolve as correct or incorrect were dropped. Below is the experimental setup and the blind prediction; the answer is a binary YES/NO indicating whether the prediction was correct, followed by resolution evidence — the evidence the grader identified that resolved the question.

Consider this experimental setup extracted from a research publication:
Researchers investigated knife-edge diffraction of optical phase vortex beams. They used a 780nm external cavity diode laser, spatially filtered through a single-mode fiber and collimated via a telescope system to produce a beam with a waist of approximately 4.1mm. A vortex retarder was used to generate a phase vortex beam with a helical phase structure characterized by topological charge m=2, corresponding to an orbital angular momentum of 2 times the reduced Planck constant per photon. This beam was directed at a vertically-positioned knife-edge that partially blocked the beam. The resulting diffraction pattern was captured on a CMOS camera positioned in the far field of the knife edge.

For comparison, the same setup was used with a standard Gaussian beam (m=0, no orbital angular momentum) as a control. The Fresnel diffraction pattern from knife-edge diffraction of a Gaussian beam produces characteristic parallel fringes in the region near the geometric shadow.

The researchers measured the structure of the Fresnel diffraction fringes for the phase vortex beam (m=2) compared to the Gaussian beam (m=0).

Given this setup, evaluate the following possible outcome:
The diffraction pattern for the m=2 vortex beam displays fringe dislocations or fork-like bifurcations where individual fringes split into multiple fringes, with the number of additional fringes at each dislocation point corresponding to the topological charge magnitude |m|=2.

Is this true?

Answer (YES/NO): YES